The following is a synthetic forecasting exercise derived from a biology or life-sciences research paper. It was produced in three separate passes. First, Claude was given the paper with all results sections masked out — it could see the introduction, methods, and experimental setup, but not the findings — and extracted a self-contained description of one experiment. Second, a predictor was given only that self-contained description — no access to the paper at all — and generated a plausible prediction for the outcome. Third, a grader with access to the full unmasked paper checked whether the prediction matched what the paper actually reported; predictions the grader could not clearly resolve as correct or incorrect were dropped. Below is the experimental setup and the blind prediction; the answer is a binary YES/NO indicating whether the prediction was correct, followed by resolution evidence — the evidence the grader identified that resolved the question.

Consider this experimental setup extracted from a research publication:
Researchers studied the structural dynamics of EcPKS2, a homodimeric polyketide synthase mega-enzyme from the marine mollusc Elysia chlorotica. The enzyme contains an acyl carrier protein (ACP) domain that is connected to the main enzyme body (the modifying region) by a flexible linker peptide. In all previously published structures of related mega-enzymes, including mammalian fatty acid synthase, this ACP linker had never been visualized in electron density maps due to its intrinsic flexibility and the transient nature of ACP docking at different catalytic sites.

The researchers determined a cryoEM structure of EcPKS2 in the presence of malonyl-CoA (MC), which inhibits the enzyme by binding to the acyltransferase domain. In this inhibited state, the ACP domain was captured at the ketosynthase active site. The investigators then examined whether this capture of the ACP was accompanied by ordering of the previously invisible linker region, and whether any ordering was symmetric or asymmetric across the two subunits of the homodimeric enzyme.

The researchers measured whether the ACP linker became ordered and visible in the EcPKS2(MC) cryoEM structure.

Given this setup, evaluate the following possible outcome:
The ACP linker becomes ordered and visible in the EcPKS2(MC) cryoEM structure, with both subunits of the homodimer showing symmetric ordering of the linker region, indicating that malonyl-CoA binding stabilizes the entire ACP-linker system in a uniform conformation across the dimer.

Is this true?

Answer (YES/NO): NO